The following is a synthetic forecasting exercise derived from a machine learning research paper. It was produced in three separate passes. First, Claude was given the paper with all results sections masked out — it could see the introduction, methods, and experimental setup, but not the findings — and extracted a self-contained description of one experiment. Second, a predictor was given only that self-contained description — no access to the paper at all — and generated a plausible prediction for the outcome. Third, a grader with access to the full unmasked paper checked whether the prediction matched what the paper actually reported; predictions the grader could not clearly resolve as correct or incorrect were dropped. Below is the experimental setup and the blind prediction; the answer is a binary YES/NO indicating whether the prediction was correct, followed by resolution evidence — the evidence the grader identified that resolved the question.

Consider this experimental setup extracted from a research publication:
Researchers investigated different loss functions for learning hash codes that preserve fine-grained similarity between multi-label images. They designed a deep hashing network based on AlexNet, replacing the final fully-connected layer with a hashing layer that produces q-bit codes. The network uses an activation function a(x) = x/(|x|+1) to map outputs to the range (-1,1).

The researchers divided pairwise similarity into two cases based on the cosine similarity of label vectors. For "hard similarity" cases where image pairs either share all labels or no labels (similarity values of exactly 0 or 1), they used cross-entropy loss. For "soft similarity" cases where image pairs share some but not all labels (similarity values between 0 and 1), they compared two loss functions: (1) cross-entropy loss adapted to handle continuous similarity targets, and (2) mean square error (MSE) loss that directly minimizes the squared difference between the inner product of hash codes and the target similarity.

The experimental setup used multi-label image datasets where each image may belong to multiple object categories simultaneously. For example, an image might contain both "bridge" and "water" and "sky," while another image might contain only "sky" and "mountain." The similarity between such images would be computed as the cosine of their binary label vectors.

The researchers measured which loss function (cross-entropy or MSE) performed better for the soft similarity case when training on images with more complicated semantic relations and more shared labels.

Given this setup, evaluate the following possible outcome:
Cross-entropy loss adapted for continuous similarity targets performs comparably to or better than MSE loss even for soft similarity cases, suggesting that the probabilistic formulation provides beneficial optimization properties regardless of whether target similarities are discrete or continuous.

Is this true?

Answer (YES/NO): NO